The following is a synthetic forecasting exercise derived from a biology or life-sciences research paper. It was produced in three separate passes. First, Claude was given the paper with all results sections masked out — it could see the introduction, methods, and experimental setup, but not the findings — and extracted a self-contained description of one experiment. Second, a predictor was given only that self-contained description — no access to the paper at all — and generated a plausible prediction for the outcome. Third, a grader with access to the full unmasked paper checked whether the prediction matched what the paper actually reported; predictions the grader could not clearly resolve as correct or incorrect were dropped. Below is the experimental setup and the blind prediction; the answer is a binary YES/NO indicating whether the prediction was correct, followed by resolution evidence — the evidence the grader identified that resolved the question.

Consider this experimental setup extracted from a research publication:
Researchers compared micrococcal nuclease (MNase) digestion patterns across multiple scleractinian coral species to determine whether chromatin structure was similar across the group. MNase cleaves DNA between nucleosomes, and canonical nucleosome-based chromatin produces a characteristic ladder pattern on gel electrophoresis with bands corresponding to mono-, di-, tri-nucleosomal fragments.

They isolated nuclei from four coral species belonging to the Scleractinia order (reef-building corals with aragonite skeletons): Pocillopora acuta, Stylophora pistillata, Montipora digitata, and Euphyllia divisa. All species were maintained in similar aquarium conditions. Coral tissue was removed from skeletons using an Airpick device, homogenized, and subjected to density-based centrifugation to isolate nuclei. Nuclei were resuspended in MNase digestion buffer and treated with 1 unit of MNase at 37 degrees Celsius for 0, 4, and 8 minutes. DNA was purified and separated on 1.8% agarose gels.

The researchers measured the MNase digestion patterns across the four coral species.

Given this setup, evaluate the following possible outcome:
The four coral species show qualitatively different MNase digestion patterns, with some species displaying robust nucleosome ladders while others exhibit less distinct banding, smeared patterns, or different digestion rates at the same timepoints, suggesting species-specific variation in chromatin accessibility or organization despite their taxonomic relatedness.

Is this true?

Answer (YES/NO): YES